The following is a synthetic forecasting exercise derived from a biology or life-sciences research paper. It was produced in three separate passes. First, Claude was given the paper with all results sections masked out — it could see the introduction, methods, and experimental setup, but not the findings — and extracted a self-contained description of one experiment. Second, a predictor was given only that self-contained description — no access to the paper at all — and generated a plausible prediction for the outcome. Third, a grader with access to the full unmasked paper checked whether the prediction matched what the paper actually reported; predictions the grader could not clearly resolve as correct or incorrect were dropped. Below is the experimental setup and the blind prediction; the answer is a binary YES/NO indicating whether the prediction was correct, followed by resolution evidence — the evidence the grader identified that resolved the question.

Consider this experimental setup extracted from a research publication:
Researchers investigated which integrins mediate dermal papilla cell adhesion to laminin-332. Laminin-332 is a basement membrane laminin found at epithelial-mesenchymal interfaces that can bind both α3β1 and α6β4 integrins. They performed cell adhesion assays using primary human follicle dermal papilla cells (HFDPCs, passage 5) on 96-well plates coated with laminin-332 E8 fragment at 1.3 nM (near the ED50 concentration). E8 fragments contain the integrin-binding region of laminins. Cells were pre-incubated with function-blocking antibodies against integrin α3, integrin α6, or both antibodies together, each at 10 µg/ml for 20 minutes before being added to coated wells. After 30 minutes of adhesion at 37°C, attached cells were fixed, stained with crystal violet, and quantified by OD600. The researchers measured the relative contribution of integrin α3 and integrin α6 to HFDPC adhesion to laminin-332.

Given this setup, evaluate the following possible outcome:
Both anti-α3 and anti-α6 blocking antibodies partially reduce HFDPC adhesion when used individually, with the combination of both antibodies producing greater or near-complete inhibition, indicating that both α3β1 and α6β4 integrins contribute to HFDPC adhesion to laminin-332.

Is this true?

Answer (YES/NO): NO